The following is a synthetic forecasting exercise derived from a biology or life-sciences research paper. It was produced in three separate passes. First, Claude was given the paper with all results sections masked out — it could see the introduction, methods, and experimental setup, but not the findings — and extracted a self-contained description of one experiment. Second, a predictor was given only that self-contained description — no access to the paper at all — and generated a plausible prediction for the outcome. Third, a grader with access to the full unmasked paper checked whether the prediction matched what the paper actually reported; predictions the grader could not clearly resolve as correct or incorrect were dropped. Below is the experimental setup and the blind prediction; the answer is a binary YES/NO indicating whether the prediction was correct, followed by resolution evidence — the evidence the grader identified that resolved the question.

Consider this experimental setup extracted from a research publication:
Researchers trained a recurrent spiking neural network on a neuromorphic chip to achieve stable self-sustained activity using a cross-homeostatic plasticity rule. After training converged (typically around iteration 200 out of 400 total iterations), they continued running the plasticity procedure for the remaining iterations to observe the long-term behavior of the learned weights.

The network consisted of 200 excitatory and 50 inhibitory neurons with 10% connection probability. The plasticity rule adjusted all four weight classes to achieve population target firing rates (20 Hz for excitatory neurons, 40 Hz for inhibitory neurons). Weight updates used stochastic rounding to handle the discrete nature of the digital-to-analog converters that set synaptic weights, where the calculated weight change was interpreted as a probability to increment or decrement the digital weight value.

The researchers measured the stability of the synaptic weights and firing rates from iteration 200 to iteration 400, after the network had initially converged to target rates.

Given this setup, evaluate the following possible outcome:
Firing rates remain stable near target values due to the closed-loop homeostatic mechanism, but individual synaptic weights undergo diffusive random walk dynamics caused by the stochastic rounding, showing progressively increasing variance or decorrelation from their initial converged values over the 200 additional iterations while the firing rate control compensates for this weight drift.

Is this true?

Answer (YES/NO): NO